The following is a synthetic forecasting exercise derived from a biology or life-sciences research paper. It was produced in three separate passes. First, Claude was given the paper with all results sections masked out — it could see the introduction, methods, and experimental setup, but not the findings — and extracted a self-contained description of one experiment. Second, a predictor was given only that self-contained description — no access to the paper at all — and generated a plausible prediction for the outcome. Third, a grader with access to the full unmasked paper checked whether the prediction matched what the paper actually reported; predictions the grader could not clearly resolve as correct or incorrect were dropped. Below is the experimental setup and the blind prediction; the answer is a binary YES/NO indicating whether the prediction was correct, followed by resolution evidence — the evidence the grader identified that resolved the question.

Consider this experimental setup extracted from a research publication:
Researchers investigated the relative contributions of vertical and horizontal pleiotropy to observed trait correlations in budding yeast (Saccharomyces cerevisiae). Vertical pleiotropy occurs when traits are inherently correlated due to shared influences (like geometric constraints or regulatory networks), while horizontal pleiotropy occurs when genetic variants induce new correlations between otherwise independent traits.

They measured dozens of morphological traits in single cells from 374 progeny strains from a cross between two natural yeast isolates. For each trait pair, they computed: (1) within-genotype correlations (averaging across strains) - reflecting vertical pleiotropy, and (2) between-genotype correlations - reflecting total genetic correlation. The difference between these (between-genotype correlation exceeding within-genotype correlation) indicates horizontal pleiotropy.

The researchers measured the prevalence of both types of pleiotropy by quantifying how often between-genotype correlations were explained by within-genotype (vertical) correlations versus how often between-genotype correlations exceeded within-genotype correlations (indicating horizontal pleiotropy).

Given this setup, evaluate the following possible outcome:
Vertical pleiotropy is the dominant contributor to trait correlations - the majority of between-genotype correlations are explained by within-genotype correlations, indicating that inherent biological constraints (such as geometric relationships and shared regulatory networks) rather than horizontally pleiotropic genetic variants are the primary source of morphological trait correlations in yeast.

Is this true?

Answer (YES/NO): NO